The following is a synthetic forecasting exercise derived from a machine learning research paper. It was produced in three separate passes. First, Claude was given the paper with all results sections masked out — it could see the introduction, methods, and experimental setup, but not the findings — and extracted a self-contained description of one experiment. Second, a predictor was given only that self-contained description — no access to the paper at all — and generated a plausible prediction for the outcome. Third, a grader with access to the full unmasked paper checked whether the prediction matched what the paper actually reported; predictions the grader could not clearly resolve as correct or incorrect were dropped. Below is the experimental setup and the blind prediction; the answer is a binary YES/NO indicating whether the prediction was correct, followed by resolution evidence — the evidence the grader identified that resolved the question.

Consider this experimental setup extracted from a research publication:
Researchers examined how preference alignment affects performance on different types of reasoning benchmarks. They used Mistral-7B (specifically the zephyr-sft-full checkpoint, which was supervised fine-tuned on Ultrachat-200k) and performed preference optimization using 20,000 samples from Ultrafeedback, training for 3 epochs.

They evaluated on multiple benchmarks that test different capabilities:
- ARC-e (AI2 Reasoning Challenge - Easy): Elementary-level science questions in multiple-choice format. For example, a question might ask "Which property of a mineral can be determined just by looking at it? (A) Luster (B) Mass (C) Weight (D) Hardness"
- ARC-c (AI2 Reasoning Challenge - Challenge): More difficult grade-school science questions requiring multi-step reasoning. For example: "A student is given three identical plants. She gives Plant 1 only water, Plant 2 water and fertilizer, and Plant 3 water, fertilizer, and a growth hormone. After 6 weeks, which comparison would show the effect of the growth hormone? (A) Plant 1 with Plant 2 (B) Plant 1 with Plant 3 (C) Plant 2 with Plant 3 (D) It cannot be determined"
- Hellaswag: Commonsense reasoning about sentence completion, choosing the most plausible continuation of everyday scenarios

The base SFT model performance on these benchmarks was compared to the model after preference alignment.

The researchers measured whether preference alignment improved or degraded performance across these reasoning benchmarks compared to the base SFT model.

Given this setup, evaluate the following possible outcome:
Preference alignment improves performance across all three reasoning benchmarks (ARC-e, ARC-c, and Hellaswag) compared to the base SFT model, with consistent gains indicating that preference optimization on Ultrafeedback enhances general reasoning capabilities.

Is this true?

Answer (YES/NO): NO